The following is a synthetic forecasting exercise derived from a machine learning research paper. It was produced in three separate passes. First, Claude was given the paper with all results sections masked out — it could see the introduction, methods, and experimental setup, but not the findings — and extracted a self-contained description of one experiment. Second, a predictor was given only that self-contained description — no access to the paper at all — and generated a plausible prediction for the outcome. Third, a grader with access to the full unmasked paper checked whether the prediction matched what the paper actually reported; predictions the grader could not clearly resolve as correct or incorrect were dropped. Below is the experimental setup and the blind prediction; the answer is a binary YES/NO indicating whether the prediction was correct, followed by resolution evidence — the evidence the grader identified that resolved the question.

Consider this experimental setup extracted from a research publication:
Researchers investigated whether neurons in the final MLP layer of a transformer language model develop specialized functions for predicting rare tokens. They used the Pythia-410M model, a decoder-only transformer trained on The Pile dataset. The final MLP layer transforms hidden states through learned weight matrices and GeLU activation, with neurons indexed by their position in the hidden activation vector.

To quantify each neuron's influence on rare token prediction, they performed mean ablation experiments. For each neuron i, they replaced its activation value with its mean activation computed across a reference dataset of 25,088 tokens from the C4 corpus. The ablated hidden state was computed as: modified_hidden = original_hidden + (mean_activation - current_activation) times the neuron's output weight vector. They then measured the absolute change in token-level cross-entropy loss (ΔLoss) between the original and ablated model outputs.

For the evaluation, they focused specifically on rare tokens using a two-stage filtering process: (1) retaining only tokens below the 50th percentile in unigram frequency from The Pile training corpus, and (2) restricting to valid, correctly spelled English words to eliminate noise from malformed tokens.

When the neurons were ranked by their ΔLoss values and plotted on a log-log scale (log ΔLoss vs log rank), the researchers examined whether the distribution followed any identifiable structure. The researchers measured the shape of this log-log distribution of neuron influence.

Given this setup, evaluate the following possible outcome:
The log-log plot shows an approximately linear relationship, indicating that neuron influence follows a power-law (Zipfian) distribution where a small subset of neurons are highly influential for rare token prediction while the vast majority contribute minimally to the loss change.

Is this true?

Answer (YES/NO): NO